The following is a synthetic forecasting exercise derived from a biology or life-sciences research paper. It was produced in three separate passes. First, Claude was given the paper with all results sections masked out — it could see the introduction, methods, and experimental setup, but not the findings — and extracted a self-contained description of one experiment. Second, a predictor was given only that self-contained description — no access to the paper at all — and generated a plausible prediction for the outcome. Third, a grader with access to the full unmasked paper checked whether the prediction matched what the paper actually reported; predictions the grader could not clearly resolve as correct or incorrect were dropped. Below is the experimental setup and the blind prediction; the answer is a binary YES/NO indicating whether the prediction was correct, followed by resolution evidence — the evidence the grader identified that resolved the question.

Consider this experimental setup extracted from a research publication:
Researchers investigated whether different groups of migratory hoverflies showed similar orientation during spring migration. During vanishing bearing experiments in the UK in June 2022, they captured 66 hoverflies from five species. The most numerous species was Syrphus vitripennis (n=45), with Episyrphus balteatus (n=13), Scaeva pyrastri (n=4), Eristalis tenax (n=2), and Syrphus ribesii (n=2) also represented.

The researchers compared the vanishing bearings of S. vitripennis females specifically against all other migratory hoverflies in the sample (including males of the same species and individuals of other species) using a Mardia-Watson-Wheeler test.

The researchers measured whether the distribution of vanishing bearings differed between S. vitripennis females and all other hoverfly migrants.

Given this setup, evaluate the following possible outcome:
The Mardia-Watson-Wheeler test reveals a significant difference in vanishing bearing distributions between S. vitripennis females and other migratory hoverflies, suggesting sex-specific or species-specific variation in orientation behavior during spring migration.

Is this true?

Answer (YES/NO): NO